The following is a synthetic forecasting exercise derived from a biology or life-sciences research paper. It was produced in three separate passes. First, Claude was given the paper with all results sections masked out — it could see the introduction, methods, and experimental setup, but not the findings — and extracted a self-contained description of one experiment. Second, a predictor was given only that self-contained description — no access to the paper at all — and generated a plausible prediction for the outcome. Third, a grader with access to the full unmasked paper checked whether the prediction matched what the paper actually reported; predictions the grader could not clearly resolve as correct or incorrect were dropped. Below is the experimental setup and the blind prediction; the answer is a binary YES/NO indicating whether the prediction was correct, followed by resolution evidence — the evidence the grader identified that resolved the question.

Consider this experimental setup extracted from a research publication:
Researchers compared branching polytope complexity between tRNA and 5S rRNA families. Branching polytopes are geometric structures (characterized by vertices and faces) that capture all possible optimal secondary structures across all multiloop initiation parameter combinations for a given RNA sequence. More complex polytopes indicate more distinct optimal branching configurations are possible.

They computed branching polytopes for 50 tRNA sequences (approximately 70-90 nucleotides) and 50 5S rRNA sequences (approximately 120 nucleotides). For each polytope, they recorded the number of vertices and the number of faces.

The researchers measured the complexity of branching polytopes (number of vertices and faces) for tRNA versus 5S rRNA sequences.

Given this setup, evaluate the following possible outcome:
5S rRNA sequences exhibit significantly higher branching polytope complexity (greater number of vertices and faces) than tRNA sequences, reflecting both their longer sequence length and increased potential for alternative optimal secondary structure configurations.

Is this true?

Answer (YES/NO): YES